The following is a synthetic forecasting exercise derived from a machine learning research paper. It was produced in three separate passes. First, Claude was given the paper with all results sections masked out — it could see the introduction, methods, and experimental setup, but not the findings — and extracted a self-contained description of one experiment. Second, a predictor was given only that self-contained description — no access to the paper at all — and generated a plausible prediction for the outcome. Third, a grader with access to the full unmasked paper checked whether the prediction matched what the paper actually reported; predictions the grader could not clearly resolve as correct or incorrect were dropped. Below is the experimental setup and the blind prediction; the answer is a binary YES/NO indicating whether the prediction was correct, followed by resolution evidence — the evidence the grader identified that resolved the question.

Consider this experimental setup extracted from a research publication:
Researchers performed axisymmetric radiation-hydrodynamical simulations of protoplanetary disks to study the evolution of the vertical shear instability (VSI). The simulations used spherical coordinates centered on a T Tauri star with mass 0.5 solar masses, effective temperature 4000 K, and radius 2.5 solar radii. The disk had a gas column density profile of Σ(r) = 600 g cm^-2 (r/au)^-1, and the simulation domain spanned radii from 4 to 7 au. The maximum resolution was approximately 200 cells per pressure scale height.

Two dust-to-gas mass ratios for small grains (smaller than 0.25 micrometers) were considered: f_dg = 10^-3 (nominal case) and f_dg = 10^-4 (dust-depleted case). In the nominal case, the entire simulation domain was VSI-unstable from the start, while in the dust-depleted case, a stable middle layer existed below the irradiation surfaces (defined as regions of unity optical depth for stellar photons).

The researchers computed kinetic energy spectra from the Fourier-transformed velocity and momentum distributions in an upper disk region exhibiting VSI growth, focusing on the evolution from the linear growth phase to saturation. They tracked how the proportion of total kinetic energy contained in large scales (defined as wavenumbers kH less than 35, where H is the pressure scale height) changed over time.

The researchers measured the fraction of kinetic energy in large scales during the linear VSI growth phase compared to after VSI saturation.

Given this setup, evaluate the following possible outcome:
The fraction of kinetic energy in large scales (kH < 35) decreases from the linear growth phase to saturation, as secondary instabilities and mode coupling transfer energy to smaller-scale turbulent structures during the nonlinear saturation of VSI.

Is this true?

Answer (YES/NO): YES